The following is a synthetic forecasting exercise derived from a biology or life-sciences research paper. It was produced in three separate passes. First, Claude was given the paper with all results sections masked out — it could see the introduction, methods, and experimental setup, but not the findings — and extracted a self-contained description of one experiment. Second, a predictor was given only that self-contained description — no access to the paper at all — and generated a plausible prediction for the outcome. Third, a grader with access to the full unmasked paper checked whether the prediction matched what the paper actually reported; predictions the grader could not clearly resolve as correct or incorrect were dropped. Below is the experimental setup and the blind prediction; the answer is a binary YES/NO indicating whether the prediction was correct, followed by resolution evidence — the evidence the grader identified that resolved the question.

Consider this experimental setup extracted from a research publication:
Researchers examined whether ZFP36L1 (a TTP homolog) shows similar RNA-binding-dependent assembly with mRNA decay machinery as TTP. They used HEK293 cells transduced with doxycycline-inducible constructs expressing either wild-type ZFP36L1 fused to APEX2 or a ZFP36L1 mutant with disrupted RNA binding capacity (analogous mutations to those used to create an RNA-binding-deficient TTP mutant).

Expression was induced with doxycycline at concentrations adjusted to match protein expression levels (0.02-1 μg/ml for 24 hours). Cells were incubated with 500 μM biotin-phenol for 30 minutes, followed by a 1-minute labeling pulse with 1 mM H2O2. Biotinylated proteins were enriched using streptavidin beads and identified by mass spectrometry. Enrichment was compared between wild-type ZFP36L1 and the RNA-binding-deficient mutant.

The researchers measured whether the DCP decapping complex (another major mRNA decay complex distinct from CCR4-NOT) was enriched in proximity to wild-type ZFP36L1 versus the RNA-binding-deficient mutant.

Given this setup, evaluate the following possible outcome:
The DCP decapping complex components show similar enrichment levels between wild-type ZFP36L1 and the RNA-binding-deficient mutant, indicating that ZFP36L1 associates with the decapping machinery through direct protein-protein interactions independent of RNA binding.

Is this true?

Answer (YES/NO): NO